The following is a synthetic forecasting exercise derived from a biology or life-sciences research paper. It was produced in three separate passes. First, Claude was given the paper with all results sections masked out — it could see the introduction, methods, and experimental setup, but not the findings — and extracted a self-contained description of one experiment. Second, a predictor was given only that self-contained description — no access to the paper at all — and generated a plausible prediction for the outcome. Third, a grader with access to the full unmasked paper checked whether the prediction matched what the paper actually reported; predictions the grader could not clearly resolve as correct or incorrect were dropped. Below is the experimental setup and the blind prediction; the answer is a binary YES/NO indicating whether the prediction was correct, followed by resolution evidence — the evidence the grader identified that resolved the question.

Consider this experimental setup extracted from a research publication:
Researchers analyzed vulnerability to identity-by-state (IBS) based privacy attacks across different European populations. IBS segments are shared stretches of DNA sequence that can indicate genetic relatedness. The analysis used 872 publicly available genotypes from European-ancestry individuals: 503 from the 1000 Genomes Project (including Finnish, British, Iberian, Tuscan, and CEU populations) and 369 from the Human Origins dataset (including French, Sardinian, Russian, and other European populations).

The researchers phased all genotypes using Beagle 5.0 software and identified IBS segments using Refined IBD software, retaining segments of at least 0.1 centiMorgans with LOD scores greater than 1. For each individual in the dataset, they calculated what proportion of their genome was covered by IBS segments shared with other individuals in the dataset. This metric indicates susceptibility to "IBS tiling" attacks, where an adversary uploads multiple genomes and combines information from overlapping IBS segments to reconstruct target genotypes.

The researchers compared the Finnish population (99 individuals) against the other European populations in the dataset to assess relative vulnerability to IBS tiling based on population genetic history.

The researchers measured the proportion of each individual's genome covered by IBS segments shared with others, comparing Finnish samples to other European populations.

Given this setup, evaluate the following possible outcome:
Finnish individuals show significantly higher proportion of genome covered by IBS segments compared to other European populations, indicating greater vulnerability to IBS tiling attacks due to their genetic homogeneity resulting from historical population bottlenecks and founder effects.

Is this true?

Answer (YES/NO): YES